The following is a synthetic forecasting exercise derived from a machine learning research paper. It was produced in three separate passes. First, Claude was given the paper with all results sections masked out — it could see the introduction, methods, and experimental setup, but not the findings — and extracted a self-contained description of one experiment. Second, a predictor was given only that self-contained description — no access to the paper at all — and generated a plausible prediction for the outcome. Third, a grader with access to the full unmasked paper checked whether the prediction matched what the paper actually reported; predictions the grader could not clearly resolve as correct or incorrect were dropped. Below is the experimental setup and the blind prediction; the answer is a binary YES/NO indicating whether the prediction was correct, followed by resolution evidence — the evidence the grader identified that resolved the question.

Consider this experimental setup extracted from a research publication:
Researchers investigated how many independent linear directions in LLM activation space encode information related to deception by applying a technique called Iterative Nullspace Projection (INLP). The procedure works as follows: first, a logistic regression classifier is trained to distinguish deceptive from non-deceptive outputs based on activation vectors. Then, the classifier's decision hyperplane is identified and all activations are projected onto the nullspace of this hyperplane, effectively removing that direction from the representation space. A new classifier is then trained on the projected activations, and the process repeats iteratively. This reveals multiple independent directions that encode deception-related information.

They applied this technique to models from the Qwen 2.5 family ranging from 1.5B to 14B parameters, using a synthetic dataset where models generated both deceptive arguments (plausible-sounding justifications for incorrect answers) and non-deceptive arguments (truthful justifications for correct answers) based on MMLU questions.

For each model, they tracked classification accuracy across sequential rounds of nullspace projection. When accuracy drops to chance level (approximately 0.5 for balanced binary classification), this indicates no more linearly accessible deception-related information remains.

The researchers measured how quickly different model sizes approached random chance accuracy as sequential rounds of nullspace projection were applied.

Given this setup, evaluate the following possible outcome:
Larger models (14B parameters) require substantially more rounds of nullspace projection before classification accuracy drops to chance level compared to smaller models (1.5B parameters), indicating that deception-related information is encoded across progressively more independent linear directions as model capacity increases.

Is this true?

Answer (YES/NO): YES